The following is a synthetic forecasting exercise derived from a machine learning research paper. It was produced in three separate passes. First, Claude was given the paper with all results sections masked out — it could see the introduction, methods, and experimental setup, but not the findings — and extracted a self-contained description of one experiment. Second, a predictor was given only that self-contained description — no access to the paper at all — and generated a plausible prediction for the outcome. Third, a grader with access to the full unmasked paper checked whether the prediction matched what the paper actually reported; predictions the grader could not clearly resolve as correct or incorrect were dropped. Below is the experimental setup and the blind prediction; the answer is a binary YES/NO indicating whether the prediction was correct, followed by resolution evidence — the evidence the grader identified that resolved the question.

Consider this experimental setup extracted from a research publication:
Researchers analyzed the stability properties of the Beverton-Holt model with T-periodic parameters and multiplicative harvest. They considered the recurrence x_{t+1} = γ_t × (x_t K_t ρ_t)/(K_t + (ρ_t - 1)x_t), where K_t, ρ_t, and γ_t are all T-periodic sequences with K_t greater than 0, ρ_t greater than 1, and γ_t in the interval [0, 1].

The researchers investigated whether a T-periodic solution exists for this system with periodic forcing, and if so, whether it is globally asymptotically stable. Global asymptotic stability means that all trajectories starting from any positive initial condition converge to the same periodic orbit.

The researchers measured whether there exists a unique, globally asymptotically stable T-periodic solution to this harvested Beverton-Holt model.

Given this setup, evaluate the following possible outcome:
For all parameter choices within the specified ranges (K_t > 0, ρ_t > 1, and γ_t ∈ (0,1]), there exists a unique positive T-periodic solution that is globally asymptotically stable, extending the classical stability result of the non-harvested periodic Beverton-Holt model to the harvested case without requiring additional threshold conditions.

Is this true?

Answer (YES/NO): YES